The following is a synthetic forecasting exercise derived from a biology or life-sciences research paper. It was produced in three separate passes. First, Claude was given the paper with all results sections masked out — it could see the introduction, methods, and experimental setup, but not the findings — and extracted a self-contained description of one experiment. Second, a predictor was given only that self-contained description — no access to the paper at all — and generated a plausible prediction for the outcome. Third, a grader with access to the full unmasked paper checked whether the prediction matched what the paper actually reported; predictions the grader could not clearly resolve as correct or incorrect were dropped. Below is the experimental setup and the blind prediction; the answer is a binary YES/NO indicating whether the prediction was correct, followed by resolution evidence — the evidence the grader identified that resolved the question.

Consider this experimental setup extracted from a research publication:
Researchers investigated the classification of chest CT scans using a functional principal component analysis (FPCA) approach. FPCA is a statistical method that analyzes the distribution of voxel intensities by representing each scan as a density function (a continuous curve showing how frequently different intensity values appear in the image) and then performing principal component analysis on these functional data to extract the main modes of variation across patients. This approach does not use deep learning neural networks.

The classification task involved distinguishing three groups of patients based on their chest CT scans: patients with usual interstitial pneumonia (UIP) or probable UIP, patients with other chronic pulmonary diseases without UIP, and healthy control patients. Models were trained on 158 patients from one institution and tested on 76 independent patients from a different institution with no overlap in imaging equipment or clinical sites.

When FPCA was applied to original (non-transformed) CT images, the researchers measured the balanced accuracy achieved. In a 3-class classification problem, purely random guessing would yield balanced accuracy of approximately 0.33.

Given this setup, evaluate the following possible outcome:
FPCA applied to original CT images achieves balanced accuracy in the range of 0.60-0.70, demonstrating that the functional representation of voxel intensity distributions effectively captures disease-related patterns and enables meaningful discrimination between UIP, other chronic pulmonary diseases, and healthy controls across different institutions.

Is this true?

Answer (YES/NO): NO